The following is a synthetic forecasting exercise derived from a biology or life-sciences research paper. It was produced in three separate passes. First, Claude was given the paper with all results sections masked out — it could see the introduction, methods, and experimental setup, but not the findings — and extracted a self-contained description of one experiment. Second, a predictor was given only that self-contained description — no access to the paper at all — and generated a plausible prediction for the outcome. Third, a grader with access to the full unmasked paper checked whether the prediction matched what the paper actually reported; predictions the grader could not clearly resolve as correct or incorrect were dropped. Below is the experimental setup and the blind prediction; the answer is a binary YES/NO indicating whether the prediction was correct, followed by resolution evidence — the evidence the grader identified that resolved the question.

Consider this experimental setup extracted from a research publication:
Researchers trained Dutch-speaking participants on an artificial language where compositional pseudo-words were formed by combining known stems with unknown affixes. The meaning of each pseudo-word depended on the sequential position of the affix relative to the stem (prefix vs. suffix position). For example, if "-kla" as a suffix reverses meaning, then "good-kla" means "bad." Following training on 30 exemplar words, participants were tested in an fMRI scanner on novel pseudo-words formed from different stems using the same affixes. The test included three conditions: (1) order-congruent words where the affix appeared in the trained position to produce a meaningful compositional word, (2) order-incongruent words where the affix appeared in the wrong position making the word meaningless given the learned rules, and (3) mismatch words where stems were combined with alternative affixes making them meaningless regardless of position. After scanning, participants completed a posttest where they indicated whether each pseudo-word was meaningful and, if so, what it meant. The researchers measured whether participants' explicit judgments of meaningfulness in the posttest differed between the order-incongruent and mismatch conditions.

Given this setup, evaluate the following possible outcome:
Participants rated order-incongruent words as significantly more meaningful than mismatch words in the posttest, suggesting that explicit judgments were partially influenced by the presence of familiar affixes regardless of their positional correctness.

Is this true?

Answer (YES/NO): NO